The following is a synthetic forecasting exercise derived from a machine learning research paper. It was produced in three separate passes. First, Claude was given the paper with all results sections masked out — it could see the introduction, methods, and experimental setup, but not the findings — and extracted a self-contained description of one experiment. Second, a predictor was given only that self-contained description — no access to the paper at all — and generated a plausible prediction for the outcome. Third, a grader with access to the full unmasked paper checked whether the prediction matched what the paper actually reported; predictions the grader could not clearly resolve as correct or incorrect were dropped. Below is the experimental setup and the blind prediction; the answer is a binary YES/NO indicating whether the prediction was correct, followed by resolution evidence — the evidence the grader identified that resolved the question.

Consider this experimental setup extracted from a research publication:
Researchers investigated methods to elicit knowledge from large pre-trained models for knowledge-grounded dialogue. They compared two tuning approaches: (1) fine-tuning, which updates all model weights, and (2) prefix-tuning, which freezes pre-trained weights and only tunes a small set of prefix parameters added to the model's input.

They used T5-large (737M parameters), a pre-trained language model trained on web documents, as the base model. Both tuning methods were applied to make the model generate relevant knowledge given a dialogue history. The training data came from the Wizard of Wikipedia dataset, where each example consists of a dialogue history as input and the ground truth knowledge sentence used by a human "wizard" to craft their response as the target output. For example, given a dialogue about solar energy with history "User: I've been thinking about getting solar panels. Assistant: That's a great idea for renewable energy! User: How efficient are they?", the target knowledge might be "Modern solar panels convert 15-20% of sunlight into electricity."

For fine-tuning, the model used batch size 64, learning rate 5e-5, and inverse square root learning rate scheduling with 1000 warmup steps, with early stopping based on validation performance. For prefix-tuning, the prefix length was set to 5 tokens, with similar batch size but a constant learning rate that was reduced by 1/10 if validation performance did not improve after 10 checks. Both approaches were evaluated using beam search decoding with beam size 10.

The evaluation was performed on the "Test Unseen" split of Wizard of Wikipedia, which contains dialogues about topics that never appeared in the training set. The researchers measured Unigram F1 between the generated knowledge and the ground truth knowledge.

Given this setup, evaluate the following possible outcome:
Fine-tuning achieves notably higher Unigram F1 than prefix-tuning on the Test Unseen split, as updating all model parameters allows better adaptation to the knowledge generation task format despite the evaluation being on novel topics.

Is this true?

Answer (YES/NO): YES